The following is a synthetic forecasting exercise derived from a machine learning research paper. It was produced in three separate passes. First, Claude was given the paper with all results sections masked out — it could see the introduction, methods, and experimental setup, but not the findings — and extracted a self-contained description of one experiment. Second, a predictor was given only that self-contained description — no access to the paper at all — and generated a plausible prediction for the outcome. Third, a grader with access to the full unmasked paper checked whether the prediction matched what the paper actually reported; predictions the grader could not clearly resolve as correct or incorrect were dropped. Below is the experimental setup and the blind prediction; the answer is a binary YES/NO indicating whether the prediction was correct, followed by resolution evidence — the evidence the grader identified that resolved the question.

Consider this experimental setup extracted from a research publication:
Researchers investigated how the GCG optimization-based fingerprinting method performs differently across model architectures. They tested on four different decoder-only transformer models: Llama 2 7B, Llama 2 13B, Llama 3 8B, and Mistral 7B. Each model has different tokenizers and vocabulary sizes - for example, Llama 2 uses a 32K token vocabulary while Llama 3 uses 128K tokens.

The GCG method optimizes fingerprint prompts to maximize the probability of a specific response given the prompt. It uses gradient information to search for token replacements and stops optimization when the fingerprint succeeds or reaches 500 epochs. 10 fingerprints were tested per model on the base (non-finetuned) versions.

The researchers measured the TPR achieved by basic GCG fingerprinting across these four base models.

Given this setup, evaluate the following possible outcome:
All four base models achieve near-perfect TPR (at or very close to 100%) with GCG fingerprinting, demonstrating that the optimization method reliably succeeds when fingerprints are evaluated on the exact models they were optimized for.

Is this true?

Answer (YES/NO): NO